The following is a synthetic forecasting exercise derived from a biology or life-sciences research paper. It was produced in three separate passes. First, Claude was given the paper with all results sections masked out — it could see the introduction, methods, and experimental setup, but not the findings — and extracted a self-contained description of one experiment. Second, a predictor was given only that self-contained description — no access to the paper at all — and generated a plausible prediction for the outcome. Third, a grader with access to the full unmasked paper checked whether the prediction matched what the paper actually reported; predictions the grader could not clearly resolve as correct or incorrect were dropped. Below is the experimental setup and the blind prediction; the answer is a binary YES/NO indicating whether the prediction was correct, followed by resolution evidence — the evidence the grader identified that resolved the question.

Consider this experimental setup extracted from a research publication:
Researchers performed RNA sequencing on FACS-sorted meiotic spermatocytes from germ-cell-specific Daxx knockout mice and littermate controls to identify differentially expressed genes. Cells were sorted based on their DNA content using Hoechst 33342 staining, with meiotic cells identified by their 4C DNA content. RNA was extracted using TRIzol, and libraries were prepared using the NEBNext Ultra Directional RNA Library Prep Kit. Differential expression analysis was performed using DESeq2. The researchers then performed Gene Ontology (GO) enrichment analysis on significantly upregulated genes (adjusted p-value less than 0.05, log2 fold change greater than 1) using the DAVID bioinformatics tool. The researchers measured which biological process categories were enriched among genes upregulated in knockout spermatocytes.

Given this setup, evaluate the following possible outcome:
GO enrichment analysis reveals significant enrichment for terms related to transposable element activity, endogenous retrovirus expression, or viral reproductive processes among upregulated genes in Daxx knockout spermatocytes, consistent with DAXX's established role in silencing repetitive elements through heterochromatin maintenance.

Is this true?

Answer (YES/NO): NO